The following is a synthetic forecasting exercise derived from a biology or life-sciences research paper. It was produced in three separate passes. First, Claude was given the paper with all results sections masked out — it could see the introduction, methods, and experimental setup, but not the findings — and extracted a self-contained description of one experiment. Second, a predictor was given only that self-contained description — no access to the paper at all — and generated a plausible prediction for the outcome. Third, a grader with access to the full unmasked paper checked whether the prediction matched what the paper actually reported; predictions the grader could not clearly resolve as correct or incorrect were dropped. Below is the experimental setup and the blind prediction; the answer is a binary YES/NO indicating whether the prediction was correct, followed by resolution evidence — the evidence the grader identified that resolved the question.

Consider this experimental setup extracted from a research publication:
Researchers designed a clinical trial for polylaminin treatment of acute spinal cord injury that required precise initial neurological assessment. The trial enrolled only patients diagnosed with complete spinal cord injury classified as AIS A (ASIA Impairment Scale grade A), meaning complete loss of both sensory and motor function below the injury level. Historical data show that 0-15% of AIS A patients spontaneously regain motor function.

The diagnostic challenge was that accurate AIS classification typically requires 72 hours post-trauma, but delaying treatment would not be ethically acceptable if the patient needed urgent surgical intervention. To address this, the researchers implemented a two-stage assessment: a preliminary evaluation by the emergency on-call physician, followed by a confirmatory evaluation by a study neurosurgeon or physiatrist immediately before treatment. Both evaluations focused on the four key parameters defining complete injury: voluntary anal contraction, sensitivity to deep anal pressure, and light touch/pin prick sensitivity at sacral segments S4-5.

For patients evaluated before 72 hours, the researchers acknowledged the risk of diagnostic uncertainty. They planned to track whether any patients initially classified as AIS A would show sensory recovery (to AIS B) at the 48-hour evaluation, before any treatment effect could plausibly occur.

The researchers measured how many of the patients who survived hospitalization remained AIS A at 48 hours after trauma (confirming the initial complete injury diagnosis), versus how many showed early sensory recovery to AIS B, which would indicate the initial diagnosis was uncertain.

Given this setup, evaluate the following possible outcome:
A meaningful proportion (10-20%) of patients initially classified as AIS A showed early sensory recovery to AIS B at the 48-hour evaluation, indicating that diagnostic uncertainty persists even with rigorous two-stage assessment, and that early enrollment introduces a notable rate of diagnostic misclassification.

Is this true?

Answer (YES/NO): NO